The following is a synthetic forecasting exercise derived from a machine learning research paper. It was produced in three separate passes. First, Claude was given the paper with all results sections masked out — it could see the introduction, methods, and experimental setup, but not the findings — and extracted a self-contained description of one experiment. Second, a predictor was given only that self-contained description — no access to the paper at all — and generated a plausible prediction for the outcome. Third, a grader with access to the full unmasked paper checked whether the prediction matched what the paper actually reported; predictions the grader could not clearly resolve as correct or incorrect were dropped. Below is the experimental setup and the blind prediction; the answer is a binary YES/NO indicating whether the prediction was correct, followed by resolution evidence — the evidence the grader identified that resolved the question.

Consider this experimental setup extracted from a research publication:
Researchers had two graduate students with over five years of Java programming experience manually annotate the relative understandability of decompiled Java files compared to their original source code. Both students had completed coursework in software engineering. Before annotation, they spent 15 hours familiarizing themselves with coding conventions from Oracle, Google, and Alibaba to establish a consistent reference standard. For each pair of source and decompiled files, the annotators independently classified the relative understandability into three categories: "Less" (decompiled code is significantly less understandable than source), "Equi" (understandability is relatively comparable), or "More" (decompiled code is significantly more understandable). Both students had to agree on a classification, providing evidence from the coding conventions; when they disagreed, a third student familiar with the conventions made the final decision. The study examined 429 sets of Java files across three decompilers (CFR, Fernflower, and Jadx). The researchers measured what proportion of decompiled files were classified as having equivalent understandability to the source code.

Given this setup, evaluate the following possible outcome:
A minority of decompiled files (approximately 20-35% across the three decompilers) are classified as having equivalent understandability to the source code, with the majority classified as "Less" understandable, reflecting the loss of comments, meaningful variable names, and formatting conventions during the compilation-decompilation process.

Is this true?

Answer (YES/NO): NO